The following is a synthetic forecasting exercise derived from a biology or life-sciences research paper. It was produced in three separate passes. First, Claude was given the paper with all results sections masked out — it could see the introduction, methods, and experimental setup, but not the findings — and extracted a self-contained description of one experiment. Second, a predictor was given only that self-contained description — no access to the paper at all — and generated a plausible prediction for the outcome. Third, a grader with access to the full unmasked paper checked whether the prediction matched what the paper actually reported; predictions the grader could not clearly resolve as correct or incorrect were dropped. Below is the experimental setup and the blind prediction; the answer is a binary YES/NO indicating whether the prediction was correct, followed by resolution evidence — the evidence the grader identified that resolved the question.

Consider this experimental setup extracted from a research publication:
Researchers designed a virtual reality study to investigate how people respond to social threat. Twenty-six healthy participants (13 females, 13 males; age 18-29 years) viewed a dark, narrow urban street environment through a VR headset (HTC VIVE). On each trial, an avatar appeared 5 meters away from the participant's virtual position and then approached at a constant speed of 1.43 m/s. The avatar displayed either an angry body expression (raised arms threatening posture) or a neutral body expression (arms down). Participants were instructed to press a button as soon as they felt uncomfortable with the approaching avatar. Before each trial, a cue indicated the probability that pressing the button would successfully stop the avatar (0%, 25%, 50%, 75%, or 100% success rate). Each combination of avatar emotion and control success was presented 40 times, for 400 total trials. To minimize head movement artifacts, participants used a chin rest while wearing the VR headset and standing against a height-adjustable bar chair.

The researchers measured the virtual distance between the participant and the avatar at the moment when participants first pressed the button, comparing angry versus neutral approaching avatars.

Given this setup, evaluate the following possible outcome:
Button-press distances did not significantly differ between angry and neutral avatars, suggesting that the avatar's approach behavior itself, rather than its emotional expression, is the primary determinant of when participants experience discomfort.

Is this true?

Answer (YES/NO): NO